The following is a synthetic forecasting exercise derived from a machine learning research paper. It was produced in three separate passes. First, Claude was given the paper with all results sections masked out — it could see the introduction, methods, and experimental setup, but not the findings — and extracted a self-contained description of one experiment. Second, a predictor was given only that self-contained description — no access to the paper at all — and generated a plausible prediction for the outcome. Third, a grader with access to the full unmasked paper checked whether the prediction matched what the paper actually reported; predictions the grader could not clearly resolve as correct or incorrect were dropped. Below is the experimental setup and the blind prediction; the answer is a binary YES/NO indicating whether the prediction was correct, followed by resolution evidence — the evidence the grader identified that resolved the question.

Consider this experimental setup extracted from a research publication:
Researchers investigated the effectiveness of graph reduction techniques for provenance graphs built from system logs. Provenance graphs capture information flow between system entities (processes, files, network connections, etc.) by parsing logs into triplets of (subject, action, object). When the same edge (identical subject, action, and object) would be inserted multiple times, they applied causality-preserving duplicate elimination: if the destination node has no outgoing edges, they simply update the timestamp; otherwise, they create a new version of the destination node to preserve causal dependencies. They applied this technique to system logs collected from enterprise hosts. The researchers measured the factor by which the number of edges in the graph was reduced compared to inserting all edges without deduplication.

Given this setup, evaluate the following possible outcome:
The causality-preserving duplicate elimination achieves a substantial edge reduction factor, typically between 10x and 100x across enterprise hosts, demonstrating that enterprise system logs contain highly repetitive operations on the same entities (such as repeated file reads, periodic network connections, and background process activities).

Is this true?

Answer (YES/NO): NO